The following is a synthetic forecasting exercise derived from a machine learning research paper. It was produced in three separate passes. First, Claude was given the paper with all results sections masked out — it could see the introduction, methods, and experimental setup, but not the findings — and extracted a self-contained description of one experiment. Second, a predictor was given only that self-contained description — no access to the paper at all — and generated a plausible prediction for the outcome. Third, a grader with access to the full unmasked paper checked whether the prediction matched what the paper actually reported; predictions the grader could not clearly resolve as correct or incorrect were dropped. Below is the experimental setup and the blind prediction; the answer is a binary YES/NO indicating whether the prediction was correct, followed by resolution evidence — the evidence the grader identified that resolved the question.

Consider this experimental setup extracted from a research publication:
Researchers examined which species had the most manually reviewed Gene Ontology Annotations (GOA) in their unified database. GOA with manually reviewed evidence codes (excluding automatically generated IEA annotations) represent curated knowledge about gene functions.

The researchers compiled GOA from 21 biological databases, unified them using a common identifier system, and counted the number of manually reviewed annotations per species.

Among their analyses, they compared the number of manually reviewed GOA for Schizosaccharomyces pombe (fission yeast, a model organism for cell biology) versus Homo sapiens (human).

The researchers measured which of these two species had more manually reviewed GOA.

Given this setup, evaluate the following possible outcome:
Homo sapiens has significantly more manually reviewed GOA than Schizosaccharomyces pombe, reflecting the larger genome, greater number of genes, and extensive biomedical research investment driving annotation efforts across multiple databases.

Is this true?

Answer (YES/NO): NO